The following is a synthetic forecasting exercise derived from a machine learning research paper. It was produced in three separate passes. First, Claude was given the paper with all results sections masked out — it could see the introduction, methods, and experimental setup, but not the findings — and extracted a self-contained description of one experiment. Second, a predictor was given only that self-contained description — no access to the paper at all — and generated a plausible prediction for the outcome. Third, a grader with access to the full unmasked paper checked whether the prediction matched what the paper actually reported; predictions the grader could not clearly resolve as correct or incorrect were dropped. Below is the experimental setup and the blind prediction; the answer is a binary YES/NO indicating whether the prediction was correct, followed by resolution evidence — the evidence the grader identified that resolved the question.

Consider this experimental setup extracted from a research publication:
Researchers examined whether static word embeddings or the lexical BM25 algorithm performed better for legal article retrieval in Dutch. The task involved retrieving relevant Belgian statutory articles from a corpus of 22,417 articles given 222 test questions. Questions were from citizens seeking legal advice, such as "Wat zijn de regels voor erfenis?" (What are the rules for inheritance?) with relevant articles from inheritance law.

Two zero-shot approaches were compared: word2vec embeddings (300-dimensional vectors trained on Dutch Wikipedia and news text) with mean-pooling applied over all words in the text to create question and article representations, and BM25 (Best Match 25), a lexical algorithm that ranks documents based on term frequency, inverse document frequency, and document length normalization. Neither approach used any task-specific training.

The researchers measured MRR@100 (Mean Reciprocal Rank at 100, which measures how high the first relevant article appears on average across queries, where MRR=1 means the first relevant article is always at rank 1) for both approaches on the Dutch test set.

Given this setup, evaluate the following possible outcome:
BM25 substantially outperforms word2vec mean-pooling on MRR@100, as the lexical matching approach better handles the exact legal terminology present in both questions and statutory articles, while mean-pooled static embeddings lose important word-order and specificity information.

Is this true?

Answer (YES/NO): YES